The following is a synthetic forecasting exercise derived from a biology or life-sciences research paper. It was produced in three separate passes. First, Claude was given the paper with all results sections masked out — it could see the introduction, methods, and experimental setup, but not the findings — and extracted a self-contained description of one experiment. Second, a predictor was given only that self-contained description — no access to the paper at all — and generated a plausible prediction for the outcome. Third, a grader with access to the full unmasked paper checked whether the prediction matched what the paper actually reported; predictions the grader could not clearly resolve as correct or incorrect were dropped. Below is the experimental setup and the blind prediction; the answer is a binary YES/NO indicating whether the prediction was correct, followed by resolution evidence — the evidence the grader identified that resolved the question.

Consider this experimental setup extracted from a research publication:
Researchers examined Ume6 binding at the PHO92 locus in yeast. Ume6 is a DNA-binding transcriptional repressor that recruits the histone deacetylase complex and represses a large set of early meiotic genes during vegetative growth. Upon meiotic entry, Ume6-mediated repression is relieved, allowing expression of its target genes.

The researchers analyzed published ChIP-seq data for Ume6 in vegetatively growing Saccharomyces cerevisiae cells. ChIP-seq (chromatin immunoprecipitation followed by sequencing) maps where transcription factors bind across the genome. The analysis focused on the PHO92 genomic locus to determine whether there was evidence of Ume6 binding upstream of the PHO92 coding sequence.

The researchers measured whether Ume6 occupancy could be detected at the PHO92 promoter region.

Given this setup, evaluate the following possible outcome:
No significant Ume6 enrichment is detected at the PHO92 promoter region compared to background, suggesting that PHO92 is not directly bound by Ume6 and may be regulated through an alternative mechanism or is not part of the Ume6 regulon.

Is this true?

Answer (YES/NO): NO